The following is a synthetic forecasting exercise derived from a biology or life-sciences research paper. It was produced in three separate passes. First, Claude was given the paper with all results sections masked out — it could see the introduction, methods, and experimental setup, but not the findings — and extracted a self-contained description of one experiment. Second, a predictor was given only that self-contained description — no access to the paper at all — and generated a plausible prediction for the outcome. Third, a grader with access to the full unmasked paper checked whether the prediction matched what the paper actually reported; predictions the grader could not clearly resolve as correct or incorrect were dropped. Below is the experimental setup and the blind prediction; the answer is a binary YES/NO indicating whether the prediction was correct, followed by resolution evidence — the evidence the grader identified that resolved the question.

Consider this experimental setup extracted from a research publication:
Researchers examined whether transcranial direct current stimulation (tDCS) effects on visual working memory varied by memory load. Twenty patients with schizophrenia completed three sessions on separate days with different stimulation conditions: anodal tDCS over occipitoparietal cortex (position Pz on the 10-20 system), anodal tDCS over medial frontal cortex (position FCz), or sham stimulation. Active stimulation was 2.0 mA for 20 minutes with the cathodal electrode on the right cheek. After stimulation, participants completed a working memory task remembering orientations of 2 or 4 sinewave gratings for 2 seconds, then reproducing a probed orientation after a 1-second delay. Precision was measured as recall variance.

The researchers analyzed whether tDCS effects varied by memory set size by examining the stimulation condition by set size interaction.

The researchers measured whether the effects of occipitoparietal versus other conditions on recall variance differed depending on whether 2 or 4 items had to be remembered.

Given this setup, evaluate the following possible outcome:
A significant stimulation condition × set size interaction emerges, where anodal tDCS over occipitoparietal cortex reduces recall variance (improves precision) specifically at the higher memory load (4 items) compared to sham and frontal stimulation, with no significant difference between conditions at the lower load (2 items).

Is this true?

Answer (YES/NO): NO